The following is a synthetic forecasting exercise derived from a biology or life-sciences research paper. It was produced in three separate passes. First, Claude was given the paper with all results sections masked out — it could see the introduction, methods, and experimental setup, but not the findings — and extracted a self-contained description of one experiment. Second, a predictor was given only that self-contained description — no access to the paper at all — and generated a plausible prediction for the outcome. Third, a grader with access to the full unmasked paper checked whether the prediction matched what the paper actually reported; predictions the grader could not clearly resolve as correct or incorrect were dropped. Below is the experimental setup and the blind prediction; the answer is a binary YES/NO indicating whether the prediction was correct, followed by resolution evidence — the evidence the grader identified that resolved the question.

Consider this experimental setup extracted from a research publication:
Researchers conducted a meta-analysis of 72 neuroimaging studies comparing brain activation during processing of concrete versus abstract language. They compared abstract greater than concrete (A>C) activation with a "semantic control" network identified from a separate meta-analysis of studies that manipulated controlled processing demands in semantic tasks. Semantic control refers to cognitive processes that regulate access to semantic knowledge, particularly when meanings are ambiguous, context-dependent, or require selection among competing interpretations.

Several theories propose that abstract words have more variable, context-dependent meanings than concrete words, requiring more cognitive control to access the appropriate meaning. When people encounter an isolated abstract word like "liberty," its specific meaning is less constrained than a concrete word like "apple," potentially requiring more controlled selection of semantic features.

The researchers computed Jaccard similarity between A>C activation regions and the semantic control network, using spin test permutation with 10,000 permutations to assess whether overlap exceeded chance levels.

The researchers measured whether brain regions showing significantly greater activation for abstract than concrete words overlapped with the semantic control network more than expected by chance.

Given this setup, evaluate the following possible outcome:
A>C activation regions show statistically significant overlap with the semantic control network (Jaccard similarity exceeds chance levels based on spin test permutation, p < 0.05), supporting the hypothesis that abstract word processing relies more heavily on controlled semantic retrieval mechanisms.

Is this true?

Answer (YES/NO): YES